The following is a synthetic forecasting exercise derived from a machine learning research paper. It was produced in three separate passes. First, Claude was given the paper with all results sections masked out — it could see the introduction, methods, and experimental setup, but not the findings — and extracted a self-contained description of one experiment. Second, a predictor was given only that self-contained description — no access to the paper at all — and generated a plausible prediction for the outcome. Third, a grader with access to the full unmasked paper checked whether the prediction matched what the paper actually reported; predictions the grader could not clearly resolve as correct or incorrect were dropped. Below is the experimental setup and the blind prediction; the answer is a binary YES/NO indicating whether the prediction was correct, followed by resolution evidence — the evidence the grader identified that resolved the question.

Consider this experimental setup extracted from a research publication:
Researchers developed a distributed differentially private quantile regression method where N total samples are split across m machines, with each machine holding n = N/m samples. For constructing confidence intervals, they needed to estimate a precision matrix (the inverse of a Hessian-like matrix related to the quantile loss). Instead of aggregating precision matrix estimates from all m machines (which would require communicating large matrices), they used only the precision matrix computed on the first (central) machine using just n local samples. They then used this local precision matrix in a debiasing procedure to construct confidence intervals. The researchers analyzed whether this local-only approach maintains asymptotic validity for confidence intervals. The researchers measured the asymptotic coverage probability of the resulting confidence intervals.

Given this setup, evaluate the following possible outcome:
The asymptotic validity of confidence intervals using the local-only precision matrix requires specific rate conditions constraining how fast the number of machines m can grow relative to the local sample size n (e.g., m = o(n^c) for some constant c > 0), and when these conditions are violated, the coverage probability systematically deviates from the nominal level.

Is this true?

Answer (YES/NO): NO